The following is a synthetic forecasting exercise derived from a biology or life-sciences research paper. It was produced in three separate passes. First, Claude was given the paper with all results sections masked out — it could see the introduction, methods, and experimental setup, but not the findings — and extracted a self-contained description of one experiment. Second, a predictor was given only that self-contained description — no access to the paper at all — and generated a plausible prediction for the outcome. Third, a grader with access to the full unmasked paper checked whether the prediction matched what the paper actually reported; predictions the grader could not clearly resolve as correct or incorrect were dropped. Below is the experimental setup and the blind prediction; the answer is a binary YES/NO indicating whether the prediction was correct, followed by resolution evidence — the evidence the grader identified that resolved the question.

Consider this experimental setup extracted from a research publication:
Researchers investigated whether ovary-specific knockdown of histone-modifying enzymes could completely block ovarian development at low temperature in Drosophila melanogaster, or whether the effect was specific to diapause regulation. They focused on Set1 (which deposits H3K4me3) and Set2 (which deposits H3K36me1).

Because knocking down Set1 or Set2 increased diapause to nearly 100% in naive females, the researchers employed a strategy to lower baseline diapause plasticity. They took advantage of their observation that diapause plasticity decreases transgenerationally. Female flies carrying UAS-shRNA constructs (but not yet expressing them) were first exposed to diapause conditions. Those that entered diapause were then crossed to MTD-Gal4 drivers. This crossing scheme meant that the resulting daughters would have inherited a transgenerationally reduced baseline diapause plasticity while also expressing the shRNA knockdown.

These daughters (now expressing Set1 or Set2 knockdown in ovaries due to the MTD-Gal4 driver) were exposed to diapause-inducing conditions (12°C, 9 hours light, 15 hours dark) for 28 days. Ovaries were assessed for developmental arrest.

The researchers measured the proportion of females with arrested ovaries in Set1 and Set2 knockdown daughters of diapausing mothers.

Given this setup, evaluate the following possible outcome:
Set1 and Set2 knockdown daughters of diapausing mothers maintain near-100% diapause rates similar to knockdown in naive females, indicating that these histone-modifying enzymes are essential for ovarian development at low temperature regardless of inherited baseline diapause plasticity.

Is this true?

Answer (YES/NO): NO